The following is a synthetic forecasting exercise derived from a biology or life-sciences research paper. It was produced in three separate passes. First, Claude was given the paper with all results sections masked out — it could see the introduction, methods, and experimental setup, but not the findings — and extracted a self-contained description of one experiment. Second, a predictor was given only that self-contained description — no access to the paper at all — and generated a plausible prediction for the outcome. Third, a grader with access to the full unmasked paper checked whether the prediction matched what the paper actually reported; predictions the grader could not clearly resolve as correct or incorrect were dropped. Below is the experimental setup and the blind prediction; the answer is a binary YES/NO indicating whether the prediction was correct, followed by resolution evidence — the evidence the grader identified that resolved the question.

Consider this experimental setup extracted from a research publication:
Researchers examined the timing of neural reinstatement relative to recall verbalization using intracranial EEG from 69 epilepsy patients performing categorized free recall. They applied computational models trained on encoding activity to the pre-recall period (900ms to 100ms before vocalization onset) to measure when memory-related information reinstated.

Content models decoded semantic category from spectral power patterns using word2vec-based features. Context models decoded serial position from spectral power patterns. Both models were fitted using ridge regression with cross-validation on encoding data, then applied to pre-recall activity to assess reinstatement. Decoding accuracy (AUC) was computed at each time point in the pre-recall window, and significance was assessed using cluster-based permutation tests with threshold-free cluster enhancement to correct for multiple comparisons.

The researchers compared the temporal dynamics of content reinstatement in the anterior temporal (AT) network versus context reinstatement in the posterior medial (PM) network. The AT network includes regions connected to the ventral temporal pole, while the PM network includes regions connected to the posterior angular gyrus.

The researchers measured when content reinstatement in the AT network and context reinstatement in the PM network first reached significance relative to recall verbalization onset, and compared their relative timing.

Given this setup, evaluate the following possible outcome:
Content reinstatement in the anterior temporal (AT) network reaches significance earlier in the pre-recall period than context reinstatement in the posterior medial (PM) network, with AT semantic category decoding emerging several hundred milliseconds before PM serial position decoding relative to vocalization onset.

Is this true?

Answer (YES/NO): YES